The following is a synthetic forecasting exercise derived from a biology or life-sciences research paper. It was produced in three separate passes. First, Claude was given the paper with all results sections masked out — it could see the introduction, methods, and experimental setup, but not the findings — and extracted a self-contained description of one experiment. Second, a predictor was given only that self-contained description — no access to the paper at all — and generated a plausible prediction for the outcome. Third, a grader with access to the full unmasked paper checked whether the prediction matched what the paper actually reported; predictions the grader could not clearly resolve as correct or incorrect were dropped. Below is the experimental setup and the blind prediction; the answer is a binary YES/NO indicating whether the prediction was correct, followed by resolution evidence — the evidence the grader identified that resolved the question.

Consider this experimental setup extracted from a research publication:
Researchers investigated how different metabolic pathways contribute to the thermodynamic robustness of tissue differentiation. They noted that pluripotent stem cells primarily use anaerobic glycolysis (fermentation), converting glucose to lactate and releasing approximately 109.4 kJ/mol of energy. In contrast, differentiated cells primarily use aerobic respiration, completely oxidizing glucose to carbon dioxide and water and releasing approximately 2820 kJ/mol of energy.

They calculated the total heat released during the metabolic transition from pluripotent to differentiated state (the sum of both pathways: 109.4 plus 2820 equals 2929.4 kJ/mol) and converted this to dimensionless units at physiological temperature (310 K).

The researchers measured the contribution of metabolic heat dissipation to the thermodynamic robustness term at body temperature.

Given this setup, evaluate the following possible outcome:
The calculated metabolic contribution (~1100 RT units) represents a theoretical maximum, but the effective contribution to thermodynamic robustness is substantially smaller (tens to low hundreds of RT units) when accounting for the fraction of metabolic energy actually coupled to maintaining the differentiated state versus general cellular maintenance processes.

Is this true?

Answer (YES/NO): NO